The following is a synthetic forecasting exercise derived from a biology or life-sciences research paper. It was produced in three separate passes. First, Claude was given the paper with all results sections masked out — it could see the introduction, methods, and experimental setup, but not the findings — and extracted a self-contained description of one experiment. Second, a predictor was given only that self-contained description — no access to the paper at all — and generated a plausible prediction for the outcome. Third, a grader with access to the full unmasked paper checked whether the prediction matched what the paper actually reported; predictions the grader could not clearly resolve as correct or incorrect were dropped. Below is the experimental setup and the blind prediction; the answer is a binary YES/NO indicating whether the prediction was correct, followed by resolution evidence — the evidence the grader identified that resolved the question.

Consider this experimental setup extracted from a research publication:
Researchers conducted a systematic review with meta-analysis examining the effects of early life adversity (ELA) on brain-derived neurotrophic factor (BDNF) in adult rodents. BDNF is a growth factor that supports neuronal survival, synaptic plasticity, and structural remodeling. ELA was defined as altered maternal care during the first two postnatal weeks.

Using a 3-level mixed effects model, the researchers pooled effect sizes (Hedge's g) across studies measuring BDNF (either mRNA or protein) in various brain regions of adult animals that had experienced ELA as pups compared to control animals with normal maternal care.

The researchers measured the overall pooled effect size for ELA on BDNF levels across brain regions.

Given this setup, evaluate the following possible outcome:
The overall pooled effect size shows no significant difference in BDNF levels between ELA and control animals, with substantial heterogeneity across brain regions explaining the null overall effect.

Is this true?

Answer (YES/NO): NO